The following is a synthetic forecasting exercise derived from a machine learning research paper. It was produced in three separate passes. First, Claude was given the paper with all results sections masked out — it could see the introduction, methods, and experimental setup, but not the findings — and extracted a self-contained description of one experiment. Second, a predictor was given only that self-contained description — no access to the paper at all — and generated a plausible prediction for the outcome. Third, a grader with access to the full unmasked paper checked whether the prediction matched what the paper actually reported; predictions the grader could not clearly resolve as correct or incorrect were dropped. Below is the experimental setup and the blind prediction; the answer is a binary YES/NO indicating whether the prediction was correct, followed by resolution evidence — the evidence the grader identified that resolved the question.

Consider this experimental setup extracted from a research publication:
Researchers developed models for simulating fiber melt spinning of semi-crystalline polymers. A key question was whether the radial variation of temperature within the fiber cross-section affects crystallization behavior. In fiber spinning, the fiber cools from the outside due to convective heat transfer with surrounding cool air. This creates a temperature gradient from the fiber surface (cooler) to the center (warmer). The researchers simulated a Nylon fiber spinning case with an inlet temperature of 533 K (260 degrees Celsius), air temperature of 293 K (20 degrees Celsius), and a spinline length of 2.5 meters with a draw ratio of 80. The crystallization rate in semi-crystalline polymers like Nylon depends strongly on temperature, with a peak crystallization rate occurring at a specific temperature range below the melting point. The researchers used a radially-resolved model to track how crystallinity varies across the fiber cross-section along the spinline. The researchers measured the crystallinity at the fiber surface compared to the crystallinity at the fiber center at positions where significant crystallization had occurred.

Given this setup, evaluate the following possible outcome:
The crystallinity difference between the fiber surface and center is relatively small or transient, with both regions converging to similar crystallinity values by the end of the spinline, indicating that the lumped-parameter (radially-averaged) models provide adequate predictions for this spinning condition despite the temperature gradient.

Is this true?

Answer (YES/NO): NO